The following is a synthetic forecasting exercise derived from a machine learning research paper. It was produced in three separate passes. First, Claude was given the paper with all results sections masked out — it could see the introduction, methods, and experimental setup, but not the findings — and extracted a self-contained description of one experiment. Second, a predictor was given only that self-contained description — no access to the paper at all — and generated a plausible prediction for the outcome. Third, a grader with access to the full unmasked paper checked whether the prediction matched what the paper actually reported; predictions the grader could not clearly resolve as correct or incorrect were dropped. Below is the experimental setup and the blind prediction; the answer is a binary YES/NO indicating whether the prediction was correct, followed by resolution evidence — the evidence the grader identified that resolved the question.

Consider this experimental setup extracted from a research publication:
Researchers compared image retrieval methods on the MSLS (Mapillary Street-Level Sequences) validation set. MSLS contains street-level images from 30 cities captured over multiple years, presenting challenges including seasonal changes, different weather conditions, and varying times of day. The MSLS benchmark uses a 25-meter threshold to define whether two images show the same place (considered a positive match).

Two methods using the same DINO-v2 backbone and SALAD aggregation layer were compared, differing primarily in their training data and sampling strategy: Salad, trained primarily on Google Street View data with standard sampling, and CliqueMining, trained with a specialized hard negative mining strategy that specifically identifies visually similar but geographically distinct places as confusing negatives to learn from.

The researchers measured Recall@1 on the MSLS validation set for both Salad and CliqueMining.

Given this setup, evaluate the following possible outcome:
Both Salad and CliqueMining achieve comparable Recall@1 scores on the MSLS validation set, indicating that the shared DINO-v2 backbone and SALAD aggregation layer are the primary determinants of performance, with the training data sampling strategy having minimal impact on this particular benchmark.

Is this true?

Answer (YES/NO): NO